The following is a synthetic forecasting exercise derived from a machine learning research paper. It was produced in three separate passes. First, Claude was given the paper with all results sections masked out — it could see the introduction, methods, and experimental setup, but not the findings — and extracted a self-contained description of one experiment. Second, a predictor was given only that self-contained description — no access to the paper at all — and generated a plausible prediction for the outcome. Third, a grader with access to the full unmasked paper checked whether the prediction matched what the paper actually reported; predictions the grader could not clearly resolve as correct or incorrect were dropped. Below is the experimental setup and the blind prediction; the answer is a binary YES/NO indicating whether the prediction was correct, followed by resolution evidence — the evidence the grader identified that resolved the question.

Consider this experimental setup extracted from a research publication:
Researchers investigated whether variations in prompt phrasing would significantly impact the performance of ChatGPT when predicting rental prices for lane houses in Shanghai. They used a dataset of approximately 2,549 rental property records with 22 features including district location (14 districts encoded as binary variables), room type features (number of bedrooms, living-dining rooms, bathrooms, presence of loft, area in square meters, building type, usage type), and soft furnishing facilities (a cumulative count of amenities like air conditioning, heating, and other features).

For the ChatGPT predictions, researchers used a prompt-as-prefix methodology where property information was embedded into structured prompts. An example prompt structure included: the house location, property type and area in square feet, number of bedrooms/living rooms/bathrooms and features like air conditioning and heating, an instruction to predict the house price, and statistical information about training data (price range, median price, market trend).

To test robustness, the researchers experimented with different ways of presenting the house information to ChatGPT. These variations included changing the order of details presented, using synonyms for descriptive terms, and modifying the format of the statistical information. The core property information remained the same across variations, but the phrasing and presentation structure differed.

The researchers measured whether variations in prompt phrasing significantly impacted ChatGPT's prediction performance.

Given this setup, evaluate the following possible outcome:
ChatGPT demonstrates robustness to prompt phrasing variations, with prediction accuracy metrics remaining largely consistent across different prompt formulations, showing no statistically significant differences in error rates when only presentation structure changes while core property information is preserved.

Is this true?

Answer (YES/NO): YES